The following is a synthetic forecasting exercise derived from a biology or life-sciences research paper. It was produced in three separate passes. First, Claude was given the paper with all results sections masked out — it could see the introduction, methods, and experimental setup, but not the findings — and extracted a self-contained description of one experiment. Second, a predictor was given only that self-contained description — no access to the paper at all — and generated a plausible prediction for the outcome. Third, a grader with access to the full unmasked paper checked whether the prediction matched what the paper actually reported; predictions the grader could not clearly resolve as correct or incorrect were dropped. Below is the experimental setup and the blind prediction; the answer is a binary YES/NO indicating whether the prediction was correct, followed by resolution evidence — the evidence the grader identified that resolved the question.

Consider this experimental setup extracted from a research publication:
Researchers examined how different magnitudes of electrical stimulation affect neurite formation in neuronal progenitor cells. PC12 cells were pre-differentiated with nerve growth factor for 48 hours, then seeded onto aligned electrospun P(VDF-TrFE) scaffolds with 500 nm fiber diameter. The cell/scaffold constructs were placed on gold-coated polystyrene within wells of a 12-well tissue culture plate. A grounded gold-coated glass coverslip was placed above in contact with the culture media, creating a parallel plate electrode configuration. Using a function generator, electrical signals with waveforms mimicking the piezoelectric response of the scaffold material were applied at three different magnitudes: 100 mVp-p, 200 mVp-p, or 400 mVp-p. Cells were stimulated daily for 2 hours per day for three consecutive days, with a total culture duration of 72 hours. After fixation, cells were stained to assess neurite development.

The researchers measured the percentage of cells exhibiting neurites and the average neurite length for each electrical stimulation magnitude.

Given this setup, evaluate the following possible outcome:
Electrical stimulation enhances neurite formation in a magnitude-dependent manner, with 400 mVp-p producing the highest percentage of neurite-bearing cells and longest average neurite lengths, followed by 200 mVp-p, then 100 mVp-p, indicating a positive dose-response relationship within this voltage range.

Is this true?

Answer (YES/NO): NO